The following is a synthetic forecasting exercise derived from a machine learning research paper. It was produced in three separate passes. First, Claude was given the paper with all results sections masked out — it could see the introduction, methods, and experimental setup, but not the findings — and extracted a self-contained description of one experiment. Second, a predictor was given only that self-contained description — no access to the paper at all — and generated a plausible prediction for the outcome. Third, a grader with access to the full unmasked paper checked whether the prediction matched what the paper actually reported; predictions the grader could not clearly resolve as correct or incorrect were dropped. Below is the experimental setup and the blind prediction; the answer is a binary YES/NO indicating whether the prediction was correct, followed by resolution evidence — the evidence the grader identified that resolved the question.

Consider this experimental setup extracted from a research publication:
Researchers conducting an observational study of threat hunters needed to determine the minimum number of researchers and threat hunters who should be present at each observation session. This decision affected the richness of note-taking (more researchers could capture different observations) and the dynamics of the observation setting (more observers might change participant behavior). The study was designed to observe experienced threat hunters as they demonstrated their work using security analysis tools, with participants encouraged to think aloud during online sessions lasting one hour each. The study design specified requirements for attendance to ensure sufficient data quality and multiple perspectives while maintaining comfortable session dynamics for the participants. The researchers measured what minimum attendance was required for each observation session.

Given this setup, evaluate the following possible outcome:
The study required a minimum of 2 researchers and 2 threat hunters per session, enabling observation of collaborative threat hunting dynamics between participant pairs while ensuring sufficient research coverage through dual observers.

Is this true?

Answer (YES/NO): YES